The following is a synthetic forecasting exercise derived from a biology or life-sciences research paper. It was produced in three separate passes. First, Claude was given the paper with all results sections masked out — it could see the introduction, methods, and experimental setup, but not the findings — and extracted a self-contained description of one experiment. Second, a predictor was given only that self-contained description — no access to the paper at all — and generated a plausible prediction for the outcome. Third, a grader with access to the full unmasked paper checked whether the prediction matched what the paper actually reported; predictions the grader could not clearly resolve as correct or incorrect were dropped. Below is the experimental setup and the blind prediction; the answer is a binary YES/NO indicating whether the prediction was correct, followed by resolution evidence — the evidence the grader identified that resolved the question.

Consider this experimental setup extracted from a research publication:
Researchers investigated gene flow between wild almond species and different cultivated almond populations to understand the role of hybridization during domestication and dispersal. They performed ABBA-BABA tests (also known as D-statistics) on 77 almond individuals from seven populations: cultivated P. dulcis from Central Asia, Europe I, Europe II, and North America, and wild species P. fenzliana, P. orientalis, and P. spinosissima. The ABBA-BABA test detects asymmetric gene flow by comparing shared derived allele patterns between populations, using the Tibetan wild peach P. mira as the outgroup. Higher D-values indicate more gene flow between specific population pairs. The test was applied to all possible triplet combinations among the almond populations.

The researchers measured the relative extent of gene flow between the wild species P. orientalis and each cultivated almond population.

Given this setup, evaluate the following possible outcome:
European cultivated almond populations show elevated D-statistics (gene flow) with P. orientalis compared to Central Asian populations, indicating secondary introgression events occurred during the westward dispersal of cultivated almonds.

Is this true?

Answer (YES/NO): YES